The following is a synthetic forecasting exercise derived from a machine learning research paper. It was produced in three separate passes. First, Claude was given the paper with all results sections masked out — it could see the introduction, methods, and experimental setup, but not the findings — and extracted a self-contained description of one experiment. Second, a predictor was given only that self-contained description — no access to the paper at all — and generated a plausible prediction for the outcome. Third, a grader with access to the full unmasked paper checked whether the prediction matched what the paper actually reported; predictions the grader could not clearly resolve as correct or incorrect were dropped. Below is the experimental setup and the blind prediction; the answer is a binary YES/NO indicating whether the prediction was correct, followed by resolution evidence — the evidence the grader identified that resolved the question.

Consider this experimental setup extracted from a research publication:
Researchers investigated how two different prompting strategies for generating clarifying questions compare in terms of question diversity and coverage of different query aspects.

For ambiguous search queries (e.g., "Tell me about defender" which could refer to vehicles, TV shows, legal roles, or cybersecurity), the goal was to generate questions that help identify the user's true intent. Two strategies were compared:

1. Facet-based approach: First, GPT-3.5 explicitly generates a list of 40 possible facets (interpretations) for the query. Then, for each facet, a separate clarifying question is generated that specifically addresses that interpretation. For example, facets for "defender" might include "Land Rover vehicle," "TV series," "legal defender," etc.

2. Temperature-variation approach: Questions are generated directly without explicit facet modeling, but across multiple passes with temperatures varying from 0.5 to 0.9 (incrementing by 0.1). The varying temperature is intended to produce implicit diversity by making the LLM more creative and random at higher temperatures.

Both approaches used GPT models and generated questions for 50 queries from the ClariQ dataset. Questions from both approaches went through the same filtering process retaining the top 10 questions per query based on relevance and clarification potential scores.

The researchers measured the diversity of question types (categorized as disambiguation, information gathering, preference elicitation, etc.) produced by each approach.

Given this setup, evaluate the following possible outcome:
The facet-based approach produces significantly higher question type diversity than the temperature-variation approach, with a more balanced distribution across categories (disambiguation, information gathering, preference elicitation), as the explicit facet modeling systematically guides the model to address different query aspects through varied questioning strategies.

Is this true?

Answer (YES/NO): NO